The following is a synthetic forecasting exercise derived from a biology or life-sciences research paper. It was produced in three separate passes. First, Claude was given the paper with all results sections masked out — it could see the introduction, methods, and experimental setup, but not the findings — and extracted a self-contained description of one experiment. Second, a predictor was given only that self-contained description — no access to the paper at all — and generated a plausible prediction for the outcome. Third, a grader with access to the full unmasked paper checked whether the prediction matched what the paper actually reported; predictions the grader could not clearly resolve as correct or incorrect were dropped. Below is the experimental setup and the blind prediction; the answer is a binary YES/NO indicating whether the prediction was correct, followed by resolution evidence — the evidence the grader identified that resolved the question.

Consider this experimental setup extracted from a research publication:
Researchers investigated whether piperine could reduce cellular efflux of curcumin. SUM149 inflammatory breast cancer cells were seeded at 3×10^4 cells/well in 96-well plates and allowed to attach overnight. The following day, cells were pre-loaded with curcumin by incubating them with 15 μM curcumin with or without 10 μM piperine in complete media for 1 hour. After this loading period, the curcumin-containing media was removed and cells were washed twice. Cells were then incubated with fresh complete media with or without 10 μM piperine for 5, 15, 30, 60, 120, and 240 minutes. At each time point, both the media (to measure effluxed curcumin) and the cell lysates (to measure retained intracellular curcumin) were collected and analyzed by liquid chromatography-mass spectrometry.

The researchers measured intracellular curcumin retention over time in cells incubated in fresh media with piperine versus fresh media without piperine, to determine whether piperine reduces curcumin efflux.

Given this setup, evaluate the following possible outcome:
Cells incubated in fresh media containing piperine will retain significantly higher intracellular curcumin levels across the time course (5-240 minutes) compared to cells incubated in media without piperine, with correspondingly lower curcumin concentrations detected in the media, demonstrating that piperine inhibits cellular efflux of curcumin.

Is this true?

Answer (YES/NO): NO